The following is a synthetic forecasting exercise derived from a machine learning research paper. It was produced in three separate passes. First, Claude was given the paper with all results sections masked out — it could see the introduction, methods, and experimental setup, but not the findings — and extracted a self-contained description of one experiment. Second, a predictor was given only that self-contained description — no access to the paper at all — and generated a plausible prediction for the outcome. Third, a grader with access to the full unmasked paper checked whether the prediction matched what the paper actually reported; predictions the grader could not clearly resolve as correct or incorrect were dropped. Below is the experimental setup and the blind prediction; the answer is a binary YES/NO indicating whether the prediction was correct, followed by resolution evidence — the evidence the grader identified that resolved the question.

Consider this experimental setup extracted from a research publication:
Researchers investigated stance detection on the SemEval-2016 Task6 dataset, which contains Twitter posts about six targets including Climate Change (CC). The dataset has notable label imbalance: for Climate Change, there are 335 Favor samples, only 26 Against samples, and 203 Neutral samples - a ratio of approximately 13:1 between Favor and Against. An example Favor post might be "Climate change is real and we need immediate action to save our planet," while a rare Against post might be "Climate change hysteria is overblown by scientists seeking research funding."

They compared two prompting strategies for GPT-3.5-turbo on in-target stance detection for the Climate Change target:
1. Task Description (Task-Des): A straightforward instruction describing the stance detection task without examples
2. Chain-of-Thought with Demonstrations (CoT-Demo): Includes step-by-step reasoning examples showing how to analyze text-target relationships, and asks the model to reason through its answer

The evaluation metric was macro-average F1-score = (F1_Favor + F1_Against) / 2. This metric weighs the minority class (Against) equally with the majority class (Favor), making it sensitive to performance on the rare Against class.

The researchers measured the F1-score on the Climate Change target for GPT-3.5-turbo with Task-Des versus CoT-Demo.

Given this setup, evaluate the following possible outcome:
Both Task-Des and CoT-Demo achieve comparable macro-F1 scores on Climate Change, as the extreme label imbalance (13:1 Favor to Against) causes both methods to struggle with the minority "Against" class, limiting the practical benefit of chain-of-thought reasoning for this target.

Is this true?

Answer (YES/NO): NO